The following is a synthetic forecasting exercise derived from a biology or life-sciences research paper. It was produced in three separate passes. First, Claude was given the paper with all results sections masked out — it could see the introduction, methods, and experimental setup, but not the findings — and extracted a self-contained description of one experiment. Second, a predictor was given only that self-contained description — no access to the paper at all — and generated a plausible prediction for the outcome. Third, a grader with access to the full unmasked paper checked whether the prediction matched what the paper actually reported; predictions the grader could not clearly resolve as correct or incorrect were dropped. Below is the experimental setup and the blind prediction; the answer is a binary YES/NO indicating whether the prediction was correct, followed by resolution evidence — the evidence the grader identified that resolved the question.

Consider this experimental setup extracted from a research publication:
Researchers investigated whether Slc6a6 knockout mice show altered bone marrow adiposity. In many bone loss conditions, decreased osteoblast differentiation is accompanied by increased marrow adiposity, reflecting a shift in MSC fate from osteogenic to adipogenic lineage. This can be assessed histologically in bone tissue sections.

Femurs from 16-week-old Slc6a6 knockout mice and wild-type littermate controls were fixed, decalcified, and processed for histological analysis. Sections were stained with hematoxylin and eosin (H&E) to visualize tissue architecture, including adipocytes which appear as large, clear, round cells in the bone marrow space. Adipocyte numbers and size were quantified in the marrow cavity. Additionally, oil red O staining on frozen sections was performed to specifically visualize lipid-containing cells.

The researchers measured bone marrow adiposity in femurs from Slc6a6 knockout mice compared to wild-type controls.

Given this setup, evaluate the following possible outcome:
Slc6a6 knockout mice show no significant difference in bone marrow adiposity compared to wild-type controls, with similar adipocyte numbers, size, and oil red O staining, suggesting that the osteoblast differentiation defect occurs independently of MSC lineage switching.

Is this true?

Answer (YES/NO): YES